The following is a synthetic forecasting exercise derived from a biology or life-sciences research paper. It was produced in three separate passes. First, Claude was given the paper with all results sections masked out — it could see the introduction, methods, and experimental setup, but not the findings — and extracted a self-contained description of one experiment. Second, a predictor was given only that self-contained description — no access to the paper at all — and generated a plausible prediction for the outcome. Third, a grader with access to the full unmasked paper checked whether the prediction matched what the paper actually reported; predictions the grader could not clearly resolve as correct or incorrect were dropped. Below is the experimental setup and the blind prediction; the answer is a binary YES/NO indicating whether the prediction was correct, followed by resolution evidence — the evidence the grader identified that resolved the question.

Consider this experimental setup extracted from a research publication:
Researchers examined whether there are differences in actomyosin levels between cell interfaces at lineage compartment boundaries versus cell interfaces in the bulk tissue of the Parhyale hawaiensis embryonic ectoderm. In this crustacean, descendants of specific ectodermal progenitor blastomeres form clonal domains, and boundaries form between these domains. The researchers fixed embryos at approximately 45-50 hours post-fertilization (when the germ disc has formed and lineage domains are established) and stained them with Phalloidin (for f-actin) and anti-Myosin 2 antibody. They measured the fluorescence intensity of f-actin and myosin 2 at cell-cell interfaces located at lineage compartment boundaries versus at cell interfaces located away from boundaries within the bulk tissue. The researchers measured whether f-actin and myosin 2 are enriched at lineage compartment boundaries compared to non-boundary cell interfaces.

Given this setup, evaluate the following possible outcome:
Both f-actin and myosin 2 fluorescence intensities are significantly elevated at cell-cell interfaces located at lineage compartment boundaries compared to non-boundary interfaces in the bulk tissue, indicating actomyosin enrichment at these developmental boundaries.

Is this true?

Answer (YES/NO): YES